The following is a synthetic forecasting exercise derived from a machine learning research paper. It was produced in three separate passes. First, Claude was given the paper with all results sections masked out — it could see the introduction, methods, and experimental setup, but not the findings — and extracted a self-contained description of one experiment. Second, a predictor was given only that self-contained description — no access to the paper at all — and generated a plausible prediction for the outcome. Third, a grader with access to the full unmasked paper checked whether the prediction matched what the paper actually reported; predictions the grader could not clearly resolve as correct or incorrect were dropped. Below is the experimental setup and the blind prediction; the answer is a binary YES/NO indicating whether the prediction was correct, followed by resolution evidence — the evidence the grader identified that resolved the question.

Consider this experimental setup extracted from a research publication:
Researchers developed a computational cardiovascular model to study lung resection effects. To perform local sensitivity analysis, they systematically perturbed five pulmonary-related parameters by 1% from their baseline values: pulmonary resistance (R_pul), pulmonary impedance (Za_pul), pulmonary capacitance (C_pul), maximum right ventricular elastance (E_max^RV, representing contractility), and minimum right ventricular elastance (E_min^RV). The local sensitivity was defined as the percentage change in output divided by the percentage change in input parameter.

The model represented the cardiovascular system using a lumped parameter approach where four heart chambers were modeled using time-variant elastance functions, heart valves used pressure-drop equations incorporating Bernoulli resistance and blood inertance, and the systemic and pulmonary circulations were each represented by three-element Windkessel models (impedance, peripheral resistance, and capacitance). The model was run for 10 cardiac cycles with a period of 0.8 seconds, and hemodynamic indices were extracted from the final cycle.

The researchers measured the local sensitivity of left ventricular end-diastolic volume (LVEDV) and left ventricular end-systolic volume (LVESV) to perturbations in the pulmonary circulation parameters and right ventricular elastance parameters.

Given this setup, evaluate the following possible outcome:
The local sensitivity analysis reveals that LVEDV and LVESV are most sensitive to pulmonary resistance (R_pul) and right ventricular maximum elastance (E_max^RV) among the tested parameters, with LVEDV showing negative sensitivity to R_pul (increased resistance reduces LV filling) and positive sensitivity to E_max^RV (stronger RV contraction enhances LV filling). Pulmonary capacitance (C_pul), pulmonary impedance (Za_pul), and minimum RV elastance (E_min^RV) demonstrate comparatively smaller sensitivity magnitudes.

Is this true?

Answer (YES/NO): NO